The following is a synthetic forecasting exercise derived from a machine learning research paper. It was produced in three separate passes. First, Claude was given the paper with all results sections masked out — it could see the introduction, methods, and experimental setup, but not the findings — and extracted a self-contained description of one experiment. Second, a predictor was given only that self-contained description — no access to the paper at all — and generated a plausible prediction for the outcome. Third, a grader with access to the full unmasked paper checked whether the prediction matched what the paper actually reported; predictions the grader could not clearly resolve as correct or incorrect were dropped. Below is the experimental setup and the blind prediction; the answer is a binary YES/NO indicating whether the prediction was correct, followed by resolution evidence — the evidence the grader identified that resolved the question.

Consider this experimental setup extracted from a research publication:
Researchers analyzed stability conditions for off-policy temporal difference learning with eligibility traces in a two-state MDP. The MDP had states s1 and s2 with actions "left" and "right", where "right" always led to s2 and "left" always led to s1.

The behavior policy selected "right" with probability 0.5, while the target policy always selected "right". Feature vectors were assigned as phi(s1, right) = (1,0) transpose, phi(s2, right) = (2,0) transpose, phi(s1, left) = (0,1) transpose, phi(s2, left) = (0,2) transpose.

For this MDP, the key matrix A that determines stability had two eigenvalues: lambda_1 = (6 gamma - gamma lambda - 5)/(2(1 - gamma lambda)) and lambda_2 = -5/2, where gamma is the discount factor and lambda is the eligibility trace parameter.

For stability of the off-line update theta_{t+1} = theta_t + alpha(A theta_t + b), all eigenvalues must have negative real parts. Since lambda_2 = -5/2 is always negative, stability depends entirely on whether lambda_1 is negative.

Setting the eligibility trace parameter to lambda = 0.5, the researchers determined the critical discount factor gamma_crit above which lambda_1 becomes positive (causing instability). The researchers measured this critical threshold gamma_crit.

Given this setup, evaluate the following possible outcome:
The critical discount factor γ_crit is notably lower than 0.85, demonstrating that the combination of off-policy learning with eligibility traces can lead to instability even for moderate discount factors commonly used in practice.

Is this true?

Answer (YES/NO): NO